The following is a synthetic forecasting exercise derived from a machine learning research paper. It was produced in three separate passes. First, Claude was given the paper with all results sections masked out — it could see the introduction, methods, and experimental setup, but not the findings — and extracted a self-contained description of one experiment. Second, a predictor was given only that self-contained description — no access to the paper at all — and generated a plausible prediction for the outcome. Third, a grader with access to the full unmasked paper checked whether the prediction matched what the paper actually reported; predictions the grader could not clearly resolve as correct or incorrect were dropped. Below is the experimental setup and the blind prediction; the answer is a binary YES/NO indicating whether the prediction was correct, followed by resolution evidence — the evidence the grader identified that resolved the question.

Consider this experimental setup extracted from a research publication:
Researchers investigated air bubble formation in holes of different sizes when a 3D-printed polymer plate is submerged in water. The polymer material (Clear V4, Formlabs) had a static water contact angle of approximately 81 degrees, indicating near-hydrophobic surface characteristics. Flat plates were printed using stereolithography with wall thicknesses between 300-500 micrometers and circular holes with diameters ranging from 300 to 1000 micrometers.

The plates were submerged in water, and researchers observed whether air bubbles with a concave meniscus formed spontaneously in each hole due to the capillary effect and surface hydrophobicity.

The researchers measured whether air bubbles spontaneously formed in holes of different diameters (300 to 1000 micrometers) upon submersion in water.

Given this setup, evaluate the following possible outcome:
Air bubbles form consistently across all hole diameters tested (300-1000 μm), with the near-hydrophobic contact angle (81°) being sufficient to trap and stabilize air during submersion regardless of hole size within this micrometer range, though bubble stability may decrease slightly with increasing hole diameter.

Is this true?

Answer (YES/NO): NO